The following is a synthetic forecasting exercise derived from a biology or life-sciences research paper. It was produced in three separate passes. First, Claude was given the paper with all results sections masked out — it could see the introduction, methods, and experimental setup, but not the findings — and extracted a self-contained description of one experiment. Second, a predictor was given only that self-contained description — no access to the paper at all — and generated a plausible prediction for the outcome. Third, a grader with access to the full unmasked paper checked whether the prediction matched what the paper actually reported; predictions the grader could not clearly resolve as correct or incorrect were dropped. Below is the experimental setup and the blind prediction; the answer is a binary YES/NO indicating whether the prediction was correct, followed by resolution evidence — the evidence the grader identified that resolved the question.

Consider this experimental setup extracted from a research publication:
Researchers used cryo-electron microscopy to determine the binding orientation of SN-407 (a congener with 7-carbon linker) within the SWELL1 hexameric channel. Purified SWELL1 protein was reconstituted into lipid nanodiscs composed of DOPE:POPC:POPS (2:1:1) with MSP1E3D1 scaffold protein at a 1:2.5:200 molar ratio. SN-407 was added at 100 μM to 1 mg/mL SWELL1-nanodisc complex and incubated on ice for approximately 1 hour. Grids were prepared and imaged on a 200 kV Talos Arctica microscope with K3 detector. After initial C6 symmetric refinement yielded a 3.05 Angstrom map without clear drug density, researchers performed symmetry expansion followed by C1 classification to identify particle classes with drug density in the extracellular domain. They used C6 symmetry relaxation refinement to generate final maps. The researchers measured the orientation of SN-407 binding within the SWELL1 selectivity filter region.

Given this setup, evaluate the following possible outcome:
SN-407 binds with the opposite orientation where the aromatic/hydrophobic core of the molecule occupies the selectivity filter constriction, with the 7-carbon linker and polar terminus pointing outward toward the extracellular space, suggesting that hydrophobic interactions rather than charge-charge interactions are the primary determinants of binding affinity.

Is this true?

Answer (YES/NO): NO